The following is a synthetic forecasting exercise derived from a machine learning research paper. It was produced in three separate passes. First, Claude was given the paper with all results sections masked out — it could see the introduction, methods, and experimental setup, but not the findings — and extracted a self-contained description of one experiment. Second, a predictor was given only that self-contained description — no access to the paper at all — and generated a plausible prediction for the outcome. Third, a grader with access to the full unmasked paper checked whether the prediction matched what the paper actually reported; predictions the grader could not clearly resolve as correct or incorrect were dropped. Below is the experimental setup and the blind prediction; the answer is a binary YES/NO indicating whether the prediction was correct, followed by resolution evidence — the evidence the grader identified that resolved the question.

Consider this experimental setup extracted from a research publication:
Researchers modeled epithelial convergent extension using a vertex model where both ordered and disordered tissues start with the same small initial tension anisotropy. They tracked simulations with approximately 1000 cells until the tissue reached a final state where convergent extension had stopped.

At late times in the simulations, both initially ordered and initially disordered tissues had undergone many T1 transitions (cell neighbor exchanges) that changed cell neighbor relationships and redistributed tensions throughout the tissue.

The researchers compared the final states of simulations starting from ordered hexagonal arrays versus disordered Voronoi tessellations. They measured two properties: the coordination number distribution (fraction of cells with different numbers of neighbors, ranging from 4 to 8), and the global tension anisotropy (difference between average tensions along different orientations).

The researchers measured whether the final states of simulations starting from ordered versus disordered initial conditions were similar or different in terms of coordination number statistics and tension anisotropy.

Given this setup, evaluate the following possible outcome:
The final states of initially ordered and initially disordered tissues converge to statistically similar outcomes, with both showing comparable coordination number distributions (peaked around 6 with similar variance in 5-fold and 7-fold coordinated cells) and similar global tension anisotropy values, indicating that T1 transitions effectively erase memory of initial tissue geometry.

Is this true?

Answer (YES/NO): YES